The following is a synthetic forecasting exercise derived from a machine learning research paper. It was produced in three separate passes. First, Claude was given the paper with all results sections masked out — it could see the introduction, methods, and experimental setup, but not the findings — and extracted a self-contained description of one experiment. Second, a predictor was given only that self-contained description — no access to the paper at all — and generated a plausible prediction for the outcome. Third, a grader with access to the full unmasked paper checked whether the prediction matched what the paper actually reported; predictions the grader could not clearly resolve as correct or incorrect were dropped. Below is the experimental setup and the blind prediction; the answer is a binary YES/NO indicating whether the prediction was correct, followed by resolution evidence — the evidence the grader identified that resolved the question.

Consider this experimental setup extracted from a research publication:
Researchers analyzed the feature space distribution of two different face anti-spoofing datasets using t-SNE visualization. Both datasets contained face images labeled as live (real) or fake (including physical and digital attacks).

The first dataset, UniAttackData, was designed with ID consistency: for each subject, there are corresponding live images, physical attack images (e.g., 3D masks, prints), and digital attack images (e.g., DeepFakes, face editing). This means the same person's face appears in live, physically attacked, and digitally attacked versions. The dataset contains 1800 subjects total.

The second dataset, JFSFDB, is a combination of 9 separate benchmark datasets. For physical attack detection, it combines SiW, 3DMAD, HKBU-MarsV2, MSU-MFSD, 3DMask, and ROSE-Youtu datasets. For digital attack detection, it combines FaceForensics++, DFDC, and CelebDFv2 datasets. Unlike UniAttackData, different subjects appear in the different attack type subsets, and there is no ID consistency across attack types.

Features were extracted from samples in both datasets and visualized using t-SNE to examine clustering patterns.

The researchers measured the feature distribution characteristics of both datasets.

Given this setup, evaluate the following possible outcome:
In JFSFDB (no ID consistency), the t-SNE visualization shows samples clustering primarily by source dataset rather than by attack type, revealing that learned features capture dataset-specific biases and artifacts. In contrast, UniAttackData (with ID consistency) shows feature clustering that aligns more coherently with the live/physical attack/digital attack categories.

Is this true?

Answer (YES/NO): NO